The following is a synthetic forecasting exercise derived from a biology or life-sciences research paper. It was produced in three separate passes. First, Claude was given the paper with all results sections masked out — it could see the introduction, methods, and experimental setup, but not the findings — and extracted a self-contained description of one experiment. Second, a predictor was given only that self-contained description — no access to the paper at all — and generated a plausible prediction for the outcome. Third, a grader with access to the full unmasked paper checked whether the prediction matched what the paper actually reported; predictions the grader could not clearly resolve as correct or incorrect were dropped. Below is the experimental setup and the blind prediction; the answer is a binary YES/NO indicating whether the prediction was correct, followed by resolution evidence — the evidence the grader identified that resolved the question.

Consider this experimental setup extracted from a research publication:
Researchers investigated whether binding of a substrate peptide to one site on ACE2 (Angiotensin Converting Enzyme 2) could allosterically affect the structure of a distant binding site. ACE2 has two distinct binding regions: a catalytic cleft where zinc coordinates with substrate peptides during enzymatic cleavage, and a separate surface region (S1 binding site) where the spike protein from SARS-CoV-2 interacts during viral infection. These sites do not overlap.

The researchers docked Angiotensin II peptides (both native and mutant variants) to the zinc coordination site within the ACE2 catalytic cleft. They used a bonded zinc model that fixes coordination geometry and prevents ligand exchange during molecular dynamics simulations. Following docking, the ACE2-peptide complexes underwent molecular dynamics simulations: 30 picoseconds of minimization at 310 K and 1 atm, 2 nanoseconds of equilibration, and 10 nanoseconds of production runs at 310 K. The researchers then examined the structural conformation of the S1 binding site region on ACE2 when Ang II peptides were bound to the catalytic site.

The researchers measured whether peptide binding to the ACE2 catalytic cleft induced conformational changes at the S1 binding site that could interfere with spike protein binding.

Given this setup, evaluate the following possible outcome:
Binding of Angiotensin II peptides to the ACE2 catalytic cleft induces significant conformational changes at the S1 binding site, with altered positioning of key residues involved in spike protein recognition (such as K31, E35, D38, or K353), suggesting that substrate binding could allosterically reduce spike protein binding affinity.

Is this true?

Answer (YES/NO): NO